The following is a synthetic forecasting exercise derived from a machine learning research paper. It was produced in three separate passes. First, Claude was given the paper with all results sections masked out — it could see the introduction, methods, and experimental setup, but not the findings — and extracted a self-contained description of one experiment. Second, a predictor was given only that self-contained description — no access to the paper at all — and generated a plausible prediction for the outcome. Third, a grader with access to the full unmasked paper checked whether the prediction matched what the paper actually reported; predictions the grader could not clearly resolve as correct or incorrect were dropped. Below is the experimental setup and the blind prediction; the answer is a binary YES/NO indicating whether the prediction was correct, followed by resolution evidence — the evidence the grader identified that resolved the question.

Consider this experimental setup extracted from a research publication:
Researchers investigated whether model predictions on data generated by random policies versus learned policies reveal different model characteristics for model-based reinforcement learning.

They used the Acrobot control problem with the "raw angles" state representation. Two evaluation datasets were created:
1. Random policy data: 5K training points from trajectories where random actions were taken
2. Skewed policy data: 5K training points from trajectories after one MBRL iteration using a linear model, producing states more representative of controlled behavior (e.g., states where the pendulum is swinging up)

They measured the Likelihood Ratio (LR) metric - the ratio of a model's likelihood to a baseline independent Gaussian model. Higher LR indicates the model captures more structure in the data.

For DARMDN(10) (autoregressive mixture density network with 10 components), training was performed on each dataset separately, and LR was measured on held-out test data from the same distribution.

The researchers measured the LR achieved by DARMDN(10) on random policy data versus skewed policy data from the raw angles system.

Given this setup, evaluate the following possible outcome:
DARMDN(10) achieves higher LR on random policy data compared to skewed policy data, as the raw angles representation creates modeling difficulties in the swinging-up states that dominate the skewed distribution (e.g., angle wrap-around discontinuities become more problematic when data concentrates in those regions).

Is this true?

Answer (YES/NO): YES